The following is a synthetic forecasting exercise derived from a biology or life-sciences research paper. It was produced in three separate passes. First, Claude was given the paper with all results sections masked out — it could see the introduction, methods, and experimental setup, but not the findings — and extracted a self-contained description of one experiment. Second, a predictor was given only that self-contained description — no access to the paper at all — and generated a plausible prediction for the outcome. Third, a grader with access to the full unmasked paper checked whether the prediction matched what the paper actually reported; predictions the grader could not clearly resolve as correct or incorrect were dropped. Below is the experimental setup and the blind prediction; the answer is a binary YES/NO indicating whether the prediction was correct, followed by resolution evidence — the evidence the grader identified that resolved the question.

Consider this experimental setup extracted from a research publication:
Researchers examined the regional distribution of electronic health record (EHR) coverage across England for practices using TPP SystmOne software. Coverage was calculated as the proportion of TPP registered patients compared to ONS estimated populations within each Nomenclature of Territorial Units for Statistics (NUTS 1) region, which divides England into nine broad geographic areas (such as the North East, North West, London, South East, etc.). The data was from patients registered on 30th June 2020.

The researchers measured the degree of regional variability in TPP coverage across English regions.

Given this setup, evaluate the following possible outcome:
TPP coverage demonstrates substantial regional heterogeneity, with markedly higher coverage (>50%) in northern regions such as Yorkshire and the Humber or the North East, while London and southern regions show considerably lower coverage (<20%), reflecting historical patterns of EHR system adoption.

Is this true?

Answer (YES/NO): NO